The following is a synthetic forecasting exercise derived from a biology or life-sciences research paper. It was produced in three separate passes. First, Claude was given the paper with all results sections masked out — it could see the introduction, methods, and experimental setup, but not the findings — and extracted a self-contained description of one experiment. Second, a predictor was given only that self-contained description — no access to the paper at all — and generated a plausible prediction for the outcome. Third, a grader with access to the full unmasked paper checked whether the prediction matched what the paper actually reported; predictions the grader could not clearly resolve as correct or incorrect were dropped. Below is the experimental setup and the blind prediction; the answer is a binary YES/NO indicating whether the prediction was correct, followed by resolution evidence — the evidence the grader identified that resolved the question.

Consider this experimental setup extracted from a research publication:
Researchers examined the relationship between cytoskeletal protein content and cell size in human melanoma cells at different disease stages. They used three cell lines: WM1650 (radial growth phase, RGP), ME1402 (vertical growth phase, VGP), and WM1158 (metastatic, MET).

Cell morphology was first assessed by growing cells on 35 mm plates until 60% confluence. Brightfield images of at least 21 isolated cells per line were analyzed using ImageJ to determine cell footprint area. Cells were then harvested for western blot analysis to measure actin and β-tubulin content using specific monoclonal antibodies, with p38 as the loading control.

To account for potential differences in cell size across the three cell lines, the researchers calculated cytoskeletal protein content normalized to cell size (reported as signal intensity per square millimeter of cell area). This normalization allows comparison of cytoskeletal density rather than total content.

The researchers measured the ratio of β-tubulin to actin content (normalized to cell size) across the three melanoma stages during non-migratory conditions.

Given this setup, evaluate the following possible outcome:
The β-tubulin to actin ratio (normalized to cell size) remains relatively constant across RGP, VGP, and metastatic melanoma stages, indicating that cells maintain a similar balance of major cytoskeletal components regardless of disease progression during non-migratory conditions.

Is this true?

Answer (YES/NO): NO